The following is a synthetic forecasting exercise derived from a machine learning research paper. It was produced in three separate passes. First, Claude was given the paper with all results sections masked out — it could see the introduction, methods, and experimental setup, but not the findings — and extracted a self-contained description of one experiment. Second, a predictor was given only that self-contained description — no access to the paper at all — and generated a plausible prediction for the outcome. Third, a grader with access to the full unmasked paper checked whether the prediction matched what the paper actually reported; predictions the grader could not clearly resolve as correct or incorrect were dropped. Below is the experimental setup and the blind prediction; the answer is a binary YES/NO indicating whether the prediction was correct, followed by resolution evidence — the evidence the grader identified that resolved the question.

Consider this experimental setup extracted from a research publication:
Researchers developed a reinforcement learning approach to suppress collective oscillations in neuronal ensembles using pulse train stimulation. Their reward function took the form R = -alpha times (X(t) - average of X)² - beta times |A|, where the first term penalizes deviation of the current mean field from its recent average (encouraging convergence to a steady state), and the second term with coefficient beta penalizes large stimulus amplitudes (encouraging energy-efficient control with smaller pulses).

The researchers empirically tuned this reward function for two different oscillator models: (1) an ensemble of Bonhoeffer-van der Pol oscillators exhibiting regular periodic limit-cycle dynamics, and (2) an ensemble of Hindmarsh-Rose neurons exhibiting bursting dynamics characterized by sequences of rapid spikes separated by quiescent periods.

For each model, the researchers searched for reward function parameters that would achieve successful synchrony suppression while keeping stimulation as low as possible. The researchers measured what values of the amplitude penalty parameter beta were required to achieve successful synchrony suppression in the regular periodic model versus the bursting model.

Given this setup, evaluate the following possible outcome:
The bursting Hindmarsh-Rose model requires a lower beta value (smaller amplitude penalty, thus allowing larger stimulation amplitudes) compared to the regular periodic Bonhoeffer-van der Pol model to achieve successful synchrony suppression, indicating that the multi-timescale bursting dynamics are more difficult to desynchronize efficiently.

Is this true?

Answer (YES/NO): YES